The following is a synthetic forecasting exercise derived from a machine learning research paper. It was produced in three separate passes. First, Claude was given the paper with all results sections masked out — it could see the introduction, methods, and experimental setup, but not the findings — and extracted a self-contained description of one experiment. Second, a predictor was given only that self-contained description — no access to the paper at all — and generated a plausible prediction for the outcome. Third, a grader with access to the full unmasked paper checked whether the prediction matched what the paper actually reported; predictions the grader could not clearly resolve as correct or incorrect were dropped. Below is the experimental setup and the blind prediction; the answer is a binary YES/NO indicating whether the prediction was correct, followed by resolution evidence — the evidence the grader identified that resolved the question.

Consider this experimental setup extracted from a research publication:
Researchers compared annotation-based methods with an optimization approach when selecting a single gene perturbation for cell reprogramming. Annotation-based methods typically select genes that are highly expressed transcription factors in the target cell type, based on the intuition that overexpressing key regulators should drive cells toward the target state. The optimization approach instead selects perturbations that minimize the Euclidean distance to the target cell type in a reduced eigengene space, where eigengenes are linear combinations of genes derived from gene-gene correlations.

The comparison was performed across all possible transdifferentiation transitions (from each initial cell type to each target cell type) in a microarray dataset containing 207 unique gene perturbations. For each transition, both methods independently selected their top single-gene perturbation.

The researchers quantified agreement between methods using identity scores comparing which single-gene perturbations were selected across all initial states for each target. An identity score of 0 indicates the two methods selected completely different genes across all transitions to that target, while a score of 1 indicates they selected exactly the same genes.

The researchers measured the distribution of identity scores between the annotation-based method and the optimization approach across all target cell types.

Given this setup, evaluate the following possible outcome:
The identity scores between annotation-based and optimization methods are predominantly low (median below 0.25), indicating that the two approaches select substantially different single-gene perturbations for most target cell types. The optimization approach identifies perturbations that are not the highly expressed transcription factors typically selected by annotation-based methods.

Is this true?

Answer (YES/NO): NO